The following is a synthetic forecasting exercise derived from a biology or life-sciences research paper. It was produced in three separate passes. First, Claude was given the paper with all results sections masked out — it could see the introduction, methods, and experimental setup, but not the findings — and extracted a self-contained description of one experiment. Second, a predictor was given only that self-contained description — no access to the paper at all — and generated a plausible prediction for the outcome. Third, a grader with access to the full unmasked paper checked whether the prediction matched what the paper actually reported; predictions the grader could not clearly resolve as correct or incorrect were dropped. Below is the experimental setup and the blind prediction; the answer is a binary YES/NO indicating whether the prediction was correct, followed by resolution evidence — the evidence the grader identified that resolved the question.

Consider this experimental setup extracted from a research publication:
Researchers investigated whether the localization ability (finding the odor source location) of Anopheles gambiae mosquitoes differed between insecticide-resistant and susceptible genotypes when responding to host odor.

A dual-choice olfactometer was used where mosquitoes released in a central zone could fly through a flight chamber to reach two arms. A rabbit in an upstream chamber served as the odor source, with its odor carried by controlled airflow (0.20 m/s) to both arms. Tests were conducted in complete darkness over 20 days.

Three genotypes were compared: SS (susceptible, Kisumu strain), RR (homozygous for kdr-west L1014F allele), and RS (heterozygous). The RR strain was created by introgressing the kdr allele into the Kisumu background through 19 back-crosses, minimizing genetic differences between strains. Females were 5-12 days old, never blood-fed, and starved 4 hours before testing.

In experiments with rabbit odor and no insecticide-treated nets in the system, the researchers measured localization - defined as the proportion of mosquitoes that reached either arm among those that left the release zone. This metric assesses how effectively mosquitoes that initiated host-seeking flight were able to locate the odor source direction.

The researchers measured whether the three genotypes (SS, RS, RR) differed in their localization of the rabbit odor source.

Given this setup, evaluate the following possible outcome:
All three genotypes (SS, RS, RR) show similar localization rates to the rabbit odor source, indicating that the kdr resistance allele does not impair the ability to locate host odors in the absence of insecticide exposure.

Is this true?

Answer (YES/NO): YES